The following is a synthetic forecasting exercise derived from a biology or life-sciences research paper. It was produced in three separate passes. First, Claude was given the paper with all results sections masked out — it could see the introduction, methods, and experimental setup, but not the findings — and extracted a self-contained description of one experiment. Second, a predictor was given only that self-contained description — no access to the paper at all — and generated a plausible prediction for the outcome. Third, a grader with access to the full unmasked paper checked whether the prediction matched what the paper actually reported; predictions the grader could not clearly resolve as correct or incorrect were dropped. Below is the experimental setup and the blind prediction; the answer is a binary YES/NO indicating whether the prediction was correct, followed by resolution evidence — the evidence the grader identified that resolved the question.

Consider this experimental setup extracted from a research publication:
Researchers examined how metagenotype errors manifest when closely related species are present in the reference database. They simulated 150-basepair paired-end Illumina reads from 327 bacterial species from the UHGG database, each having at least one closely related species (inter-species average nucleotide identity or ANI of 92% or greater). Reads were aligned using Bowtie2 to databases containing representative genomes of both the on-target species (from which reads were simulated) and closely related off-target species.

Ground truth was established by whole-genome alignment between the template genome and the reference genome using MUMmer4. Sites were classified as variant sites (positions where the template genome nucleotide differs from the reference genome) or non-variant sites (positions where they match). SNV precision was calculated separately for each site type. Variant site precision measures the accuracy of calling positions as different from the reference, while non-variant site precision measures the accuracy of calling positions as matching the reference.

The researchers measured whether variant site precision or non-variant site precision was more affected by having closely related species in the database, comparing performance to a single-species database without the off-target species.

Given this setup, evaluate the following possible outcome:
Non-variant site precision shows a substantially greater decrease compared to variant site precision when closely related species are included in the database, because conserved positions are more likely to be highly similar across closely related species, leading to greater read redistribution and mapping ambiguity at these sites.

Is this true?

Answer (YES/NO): NO